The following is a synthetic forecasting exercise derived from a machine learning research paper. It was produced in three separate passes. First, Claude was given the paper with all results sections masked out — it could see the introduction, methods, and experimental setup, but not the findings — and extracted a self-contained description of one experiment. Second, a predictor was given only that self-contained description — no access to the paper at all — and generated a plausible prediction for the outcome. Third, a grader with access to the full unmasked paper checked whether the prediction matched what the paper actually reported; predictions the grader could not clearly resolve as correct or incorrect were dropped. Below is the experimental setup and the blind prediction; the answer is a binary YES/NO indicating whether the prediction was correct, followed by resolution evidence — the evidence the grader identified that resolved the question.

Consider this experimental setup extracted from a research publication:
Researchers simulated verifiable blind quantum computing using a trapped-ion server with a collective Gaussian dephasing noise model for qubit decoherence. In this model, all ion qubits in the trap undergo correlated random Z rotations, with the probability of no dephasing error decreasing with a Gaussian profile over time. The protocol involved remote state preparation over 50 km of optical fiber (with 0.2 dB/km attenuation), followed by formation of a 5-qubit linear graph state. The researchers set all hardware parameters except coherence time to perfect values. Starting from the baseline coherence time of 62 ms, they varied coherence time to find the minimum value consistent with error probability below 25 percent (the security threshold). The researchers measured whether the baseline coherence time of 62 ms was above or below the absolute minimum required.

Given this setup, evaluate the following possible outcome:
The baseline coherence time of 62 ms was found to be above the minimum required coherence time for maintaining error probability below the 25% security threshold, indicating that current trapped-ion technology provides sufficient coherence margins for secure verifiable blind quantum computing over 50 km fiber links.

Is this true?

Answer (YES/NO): NO